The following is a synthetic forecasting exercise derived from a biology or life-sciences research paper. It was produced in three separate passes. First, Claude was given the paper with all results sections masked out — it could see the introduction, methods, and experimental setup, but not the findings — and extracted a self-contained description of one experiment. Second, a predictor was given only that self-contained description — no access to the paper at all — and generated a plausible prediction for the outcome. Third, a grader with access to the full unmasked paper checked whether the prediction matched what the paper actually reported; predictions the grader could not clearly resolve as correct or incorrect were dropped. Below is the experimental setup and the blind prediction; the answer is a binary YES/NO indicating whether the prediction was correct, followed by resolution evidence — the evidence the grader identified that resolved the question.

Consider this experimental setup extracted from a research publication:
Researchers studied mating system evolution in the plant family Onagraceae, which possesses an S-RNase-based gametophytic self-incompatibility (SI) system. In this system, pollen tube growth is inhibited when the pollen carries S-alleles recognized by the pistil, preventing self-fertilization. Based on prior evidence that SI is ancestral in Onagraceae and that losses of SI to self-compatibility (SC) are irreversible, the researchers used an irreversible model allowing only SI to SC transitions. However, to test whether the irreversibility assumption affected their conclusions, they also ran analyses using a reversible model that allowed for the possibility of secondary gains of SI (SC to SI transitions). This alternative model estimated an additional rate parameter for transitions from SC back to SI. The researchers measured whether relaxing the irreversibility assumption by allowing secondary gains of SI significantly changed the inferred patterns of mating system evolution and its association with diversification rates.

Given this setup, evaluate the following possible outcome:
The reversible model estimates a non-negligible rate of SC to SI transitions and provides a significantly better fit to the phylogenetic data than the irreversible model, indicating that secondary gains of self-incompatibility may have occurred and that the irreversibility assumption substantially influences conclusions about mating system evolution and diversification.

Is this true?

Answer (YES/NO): NO